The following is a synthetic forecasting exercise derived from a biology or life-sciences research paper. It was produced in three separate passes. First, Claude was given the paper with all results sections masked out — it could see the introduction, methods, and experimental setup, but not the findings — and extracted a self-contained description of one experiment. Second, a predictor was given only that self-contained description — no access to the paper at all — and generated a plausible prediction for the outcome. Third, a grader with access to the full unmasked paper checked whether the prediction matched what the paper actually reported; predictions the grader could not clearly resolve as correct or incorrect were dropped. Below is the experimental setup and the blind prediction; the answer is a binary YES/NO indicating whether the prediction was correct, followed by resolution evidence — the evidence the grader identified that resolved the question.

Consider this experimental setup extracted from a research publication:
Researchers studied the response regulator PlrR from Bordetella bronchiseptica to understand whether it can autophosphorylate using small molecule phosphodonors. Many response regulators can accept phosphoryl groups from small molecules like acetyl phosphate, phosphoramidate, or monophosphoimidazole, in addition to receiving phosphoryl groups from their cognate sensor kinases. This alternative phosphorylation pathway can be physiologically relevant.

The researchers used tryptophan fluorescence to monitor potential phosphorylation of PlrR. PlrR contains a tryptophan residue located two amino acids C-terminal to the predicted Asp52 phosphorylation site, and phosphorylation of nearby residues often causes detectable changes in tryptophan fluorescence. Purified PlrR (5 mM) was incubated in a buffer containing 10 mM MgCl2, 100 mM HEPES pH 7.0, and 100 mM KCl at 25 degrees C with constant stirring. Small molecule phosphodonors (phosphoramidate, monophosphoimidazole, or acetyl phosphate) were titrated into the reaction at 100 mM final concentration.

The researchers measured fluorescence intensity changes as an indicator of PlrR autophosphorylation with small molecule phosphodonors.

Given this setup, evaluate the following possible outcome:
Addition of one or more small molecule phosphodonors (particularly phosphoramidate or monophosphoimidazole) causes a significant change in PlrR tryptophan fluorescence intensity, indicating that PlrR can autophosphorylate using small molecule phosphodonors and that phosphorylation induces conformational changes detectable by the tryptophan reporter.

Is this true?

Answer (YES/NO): NO